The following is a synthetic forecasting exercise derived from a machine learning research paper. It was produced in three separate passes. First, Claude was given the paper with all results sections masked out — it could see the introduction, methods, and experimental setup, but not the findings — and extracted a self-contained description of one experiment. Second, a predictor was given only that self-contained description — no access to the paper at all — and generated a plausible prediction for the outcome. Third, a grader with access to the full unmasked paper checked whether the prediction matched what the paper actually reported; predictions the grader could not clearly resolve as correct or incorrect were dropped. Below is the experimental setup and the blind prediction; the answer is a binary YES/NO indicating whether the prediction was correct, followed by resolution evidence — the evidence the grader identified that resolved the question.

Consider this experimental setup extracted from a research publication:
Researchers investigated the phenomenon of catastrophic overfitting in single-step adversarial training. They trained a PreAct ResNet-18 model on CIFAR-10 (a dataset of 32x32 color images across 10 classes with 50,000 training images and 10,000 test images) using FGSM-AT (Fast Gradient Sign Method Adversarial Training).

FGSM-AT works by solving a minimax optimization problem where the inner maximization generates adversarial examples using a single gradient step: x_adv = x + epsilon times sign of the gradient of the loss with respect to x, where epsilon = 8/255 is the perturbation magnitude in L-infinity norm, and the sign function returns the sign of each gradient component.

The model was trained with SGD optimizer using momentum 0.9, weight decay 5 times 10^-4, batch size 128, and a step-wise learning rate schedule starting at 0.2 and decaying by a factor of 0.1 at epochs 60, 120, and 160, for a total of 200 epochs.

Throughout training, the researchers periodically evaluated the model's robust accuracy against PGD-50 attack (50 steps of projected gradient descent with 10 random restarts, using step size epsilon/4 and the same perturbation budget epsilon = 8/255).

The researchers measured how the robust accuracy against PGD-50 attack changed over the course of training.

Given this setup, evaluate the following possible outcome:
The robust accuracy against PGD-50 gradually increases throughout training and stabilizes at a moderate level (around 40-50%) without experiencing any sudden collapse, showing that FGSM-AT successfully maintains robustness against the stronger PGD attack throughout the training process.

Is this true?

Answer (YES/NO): NO